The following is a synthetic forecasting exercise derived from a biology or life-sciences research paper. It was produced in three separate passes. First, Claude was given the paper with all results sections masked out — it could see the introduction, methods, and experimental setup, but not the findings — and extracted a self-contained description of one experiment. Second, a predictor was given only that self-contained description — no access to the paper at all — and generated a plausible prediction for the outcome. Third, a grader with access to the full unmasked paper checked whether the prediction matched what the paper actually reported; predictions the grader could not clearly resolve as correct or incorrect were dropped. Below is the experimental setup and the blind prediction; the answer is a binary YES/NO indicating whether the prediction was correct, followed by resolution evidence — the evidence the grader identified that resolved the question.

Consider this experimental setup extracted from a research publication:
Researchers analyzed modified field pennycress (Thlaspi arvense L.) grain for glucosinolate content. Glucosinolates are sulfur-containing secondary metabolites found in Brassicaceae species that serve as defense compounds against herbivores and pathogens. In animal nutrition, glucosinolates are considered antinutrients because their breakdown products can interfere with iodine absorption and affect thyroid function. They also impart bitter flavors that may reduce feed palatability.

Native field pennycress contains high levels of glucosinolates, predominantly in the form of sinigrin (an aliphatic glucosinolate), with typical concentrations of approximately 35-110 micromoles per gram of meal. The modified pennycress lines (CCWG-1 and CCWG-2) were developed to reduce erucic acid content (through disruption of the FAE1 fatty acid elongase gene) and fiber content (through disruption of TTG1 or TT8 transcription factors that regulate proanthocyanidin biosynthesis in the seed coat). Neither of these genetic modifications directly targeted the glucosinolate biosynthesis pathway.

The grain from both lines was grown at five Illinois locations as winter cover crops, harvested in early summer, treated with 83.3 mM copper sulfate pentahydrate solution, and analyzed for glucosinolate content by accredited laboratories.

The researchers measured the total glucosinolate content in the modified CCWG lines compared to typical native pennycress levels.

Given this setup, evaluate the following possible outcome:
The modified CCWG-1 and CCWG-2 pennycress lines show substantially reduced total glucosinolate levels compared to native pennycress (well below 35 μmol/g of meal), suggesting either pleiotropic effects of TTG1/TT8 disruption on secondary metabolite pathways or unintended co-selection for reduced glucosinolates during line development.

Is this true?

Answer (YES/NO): NO